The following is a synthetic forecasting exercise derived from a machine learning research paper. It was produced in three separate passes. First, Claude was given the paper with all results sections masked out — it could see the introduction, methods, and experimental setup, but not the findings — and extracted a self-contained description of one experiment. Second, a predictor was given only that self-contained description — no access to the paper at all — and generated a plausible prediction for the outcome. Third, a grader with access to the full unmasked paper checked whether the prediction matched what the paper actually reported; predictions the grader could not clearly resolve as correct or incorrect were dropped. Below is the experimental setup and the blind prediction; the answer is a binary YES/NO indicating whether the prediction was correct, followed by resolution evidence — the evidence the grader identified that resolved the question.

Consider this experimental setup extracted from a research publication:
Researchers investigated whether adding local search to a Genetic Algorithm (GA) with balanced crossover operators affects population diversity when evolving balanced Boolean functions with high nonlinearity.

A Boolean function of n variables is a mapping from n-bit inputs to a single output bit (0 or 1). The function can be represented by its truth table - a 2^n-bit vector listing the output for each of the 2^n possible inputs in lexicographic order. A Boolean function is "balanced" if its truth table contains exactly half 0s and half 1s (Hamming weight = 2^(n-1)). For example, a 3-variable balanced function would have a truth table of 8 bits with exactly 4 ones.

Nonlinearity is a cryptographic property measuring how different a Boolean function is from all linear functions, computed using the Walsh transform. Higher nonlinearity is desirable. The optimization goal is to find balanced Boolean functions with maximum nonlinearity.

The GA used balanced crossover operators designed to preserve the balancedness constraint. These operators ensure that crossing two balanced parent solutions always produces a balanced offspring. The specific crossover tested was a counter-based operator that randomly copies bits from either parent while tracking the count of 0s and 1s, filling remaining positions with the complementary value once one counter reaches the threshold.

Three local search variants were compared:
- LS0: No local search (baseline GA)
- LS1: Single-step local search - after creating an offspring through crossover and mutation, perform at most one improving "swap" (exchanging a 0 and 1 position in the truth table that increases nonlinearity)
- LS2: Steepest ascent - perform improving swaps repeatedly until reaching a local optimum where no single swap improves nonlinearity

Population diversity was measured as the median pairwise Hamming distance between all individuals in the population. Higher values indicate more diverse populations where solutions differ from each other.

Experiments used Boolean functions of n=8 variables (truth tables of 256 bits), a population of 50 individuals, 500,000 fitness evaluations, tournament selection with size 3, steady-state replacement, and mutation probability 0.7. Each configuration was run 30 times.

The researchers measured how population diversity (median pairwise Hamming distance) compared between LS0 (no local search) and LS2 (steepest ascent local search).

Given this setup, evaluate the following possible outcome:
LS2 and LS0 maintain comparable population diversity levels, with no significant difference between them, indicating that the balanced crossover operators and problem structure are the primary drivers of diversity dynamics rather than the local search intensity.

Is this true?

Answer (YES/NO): NO